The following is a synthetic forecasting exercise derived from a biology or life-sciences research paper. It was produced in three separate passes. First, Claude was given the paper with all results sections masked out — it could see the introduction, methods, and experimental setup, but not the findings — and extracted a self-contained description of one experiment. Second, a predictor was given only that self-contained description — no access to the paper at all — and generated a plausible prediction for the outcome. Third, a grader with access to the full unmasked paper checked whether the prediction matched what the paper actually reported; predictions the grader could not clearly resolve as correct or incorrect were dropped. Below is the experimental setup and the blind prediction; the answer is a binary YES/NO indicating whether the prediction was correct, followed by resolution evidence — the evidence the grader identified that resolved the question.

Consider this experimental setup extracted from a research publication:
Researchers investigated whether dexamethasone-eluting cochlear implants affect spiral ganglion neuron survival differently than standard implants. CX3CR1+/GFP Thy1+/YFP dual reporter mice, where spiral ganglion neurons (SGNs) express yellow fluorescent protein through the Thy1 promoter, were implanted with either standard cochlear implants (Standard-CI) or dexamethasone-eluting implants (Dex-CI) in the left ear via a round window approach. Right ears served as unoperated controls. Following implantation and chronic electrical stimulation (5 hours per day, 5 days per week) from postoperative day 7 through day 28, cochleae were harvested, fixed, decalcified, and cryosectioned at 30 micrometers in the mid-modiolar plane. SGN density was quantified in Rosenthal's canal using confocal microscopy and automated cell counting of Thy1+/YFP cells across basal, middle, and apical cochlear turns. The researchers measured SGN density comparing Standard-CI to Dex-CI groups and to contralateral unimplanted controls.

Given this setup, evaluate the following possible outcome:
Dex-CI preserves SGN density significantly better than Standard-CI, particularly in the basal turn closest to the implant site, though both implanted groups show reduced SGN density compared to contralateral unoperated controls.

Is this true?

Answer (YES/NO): NO